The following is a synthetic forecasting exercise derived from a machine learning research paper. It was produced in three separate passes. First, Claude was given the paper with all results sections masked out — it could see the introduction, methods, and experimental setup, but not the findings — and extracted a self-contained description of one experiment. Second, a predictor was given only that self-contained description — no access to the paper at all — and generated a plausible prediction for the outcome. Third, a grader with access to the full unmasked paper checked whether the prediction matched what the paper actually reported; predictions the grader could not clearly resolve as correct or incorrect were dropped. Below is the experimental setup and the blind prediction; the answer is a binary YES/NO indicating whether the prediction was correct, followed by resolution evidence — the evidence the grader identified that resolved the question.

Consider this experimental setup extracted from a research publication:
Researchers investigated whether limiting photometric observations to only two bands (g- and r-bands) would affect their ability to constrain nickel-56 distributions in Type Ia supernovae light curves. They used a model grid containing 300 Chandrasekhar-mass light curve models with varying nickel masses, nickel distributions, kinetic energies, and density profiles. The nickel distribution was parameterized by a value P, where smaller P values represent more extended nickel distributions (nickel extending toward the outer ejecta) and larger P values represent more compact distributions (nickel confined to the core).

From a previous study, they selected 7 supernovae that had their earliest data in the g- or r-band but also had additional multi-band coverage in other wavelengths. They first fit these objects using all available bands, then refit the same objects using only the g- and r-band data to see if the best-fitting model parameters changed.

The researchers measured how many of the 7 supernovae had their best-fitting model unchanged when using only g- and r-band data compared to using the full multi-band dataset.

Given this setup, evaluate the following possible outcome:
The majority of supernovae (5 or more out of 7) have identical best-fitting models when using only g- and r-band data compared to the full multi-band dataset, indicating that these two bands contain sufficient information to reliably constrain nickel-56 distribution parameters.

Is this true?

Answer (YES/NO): YES